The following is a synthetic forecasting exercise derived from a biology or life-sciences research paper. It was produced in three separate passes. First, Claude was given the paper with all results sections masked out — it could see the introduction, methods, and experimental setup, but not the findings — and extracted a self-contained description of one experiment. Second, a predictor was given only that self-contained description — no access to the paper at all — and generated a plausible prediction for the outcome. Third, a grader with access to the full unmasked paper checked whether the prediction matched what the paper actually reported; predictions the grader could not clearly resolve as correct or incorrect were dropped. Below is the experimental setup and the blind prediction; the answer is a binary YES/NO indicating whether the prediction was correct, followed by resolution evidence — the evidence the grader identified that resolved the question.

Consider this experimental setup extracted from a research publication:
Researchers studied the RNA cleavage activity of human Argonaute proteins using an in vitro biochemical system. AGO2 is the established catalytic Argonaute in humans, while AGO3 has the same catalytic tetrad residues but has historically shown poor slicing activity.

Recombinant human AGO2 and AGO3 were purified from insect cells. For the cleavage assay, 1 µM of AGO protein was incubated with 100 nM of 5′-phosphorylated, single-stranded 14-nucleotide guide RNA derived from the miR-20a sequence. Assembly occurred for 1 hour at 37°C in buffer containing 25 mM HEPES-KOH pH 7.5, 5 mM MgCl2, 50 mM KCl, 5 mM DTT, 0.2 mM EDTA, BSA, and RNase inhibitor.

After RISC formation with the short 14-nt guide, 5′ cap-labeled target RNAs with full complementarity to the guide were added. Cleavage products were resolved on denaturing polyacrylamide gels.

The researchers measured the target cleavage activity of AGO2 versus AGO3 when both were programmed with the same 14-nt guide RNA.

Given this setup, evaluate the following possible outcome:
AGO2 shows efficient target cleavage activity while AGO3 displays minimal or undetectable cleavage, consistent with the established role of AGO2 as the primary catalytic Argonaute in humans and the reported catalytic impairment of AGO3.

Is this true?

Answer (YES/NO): NO